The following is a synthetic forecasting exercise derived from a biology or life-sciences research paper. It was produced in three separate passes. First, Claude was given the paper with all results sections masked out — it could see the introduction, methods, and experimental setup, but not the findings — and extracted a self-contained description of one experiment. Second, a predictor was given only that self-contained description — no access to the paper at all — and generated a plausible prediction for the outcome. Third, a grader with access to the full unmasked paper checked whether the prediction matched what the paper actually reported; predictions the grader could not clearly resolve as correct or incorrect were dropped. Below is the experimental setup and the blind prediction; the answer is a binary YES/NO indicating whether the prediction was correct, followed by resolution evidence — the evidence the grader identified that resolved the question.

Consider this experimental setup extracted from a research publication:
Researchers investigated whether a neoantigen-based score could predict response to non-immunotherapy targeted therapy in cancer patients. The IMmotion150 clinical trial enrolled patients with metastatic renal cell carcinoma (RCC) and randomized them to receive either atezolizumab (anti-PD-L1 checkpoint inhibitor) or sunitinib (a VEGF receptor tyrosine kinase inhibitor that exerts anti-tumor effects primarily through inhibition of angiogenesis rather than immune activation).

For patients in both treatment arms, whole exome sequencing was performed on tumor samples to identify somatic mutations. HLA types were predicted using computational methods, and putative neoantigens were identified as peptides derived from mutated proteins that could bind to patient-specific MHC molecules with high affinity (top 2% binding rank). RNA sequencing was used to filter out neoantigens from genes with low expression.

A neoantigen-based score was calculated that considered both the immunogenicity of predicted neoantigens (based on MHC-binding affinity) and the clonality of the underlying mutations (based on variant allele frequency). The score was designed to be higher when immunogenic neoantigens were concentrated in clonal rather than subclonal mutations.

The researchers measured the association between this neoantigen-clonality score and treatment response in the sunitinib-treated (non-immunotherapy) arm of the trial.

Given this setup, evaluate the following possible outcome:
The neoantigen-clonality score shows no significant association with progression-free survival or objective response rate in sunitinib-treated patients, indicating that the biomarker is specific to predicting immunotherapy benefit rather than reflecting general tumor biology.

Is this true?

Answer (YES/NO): YES